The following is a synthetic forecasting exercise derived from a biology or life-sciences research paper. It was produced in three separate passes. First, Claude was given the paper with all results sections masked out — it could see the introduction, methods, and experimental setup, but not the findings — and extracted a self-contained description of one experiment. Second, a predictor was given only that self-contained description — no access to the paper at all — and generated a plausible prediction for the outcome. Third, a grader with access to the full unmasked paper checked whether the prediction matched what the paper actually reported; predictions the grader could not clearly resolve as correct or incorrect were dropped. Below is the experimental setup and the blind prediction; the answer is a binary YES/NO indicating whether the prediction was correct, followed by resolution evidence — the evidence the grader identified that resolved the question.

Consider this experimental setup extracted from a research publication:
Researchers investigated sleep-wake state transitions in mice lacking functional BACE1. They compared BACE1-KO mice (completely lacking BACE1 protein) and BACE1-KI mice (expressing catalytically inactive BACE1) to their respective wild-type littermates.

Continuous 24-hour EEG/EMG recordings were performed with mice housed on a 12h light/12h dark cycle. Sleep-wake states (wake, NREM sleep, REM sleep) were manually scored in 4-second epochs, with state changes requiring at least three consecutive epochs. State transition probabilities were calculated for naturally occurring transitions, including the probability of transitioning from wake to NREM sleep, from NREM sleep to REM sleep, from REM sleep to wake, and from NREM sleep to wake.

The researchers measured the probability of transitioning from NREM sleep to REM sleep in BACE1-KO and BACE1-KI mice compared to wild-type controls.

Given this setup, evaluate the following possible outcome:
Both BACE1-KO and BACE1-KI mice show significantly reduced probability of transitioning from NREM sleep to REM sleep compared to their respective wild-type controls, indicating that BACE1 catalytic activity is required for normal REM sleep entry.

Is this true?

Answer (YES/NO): NO